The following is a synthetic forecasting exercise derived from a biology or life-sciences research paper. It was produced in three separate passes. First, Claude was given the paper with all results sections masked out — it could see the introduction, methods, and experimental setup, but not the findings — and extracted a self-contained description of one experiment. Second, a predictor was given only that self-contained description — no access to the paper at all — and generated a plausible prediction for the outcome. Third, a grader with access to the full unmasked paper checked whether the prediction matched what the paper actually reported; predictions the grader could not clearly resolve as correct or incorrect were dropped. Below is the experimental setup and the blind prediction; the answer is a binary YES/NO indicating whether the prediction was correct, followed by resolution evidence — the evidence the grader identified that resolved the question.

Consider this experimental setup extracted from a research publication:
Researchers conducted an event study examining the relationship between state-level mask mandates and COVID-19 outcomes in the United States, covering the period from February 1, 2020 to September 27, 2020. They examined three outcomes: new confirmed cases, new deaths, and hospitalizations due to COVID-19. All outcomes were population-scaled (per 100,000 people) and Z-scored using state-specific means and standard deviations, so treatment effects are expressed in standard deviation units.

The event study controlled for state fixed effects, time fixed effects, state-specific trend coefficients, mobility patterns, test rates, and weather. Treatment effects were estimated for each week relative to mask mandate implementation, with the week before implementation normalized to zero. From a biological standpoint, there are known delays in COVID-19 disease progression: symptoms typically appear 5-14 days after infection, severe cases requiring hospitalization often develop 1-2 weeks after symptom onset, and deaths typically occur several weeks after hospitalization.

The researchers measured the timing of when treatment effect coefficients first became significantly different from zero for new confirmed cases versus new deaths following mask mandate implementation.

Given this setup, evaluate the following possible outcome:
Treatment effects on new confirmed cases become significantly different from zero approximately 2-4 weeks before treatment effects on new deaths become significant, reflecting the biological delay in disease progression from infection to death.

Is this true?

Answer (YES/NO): NO